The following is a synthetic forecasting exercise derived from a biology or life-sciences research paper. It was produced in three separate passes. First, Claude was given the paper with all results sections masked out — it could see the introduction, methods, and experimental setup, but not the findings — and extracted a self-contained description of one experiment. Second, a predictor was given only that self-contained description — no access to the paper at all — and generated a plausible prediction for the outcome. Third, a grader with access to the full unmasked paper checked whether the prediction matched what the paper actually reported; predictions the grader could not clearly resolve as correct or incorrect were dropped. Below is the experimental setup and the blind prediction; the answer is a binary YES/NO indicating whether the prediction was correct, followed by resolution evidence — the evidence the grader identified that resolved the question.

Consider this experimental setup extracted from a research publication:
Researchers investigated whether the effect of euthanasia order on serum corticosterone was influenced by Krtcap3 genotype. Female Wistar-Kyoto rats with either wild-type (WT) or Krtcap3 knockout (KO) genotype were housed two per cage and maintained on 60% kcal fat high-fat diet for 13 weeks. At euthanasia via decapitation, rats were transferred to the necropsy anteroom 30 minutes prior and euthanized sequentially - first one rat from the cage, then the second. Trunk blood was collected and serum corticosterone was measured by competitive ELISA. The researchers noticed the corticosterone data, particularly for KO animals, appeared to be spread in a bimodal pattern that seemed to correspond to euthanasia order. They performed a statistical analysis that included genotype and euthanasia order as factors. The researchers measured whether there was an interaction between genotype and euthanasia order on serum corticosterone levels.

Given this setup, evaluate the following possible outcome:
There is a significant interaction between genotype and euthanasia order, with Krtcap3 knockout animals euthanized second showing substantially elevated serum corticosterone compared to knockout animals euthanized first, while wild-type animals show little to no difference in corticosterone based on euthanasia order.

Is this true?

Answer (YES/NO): YES